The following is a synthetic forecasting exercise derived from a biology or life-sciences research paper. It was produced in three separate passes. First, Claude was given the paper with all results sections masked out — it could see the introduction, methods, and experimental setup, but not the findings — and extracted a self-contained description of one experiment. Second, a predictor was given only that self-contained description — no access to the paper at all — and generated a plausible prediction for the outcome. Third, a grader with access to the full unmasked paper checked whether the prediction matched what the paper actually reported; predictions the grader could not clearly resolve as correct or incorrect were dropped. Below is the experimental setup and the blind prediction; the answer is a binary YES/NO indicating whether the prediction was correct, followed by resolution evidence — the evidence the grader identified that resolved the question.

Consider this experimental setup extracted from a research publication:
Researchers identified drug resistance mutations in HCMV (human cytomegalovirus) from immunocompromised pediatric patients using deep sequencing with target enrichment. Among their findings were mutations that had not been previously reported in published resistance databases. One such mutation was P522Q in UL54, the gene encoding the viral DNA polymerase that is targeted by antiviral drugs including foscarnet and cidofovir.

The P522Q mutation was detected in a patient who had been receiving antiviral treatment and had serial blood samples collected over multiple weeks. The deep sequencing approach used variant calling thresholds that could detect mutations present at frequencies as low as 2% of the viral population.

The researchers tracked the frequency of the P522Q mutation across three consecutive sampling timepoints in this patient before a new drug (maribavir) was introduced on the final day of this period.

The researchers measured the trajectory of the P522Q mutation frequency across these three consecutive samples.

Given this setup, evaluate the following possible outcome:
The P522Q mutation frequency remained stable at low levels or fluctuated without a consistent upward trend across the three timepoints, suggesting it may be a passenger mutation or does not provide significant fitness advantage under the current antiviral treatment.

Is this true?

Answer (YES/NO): NO